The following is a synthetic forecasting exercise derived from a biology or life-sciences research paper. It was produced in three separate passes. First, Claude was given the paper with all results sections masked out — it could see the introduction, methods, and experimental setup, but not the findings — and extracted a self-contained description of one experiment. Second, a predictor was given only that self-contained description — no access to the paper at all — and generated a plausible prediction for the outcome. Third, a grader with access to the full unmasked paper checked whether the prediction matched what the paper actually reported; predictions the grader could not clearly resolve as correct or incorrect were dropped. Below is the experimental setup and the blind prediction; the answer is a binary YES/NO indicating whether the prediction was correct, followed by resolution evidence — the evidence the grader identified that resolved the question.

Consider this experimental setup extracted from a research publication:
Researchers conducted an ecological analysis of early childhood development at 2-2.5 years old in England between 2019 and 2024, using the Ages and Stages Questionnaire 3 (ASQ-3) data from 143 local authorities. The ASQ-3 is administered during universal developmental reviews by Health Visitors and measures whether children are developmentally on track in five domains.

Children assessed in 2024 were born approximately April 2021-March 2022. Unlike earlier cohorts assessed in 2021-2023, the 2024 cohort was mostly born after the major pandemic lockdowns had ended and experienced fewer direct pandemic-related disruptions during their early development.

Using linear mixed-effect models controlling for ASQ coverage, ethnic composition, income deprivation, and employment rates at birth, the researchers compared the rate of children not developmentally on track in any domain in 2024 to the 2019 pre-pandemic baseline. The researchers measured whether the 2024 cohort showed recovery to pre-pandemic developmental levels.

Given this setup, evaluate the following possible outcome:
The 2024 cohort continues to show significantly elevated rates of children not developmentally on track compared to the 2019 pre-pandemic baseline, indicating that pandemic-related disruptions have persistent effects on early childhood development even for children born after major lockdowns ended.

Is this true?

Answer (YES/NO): YES